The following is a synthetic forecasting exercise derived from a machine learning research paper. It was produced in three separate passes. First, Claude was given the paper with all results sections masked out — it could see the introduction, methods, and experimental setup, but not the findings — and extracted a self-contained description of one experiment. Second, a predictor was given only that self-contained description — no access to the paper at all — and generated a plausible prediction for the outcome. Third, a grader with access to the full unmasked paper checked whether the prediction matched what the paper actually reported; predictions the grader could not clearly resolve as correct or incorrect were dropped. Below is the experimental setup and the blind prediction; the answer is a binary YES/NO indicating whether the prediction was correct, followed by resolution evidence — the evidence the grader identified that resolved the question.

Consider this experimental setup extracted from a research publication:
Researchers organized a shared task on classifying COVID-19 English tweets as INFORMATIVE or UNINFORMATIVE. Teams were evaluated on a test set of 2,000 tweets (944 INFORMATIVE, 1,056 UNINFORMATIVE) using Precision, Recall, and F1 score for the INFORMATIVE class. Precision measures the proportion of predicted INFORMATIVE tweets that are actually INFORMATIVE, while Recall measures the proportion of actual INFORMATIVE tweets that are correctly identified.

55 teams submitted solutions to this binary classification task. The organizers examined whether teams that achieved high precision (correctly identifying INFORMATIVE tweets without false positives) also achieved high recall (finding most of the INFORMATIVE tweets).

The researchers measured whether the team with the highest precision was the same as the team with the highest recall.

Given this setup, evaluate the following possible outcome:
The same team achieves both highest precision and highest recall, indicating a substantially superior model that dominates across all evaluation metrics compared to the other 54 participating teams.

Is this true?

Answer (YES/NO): NO